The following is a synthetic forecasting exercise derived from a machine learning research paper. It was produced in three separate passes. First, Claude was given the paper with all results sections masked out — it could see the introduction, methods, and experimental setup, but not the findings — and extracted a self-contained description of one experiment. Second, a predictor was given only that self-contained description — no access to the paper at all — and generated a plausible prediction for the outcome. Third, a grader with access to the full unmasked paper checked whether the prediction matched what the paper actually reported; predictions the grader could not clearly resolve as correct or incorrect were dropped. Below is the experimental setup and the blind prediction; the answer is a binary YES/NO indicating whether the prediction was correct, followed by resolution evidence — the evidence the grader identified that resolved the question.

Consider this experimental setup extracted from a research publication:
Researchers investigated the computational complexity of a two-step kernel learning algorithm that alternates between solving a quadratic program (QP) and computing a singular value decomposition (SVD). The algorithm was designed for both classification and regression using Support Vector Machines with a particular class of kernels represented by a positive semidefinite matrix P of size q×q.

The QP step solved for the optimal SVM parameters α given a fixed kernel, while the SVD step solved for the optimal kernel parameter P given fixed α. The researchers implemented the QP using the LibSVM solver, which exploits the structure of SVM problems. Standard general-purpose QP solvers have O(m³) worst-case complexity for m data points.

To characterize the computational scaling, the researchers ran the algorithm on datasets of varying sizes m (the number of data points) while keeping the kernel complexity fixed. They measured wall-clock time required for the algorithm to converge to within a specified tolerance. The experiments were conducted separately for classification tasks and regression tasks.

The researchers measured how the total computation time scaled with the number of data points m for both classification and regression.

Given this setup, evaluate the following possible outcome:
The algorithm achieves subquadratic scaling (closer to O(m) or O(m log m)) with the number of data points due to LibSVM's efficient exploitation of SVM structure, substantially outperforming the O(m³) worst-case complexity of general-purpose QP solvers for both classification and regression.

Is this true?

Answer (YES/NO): NO